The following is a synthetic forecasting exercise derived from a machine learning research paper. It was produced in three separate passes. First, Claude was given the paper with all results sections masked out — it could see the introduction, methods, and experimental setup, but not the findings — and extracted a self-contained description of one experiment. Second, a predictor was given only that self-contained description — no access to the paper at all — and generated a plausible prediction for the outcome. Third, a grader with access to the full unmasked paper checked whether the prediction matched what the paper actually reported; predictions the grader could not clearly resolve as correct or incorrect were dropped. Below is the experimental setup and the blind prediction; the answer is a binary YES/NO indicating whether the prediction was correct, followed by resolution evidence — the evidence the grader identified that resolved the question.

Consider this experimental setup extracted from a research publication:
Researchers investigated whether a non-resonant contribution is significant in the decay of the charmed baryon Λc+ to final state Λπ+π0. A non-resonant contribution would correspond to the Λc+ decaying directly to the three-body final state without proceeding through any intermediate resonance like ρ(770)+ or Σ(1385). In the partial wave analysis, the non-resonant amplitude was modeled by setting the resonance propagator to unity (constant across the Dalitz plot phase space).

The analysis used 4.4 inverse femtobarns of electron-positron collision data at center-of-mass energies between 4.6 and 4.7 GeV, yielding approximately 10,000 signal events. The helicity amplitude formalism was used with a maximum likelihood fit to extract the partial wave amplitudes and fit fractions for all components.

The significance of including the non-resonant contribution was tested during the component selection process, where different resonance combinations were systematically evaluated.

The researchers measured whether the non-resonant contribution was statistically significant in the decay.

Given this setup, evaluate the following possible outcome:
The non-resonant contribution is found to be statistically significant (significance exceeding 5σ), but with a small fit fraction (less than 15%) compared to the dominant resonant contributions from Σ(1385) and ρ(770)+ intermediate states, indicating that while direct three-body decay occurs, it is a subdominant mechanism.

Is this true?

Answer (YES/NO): NO